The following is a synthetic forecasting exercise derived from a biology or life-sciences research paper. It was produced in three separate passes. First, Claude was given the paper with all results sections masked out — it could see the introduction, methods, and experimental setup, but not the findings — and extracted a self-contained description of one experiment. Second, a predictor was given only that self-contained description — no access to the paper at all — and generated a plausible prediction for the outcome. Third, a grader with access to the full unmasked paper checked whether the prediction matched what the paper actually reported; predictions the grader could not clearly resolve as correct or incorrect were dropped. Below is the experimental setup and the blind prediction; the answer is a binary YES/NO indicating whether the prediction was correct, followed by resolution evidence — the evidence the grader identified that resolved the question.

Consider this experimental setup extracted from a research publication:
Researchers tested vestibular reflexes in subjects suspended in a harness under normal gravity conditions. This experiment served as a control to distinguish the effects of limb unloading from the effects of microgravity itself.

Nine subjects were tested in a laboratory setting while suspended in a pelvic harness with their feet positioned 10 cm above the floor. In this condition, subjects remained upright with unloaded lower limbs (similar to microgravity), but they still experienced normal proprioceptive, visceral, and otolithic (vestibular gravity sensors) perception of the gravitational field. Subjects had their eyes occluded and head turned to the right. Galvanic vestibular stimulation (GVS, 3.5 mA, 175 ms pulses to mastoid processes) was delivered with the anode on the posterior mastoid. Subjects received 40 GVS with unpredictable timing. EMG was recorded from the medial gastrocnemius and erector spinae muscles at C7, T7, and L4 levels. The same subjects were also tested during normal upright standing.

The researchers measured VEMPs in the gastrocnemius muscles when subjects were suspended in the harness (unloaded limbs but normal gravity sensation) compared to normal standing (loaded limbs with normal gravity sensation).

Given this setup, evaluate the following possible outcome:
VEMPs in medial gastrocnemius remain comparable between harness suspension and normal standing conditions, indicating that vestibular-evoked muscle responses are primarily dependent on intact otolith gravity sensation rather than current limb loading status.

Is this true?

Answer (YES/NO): NO